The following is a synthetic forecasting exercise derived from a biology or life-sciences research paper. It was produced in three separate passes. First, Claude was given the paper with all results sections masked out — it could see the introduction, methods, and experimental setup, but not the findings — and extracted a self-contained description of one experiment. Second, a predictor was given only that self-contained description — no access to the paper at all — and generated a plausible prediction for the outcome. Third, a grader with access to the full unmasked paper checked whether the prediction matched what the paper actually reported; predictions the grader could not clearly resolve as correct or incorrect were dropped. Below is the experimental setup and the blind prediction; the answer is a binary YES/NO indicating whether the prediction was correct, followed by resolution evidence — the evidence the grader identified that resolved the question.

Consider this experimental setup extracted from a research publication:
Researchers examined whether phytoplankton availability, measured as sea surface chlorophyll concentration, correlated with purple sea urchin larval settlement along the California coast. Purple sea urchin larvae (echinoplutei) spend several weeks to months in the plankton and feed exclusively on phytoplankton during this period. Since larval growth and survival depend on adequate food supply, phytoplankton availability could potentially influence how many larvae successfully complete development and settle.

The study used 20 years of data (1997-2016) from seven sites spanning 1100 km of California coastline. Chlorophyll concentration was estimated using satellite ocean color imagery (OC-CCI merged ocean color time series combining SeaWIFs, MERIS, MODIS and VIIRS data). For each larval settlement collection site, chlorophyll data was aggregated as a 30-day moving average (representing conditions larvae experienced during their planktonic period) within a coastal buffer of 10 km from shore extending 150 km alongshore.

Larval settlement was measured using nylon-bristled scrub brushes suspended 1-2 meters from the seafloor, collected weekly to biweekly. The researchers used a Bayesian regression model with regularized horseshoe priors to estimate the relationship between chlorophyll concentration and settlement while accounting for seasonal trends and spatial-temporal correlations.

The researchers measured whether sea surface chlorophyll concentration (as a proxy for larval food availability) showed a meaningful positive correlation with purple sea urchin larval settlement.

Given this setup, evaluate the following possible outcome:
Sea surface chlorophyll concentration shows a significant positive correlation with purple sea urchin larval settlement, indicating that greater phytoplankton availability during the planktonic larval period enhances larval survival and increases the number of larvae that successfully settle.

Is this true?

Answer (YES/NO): NO